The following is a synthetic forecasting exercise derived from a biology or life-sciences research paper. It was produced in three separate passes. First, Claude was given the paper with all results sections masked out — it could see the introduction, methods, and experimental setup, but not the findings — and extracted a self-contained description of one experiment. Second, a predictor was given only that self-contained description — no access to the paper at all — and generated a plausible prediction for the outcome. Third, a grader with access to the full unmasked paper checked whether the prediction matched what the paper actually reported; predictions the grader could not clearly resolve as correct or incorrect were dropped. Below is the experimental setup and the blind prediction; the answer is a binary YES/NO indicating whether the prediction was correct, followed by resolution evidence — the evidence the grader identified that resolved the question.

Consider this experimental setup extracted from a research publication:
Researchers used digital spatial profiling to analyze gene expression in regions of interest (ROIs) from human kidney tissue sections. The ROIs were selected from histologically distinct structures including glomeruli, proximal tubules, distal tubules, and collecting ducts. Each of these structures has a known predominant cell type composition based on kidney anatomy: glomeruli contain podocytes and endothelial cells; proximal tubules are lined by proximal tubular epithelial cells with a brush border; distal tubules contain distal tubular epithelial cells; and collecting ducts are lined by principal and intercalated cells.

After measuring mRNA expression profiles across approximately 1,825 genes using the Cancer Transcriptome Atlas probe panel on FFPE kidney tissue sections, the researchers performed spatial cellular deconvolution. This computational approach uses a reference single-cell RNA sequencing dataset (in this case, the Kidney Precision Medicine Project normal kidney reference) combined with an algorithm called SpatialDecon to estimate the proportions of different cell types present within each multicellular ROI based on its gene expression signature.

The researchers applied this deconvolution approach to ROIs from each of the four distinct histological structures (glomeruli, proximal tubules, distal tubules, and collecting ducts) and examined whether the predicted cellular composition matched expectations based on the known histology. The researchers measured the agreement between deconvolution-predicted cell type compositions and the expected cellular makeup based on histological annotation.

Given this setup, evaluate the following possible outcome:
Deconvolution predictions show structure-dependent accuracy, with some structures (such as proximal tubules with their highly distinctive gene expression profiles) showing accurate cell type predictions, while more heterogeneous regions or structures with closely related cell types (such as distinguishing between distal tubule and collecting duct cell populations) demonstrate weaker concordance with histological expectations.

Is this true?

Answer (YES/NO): NO